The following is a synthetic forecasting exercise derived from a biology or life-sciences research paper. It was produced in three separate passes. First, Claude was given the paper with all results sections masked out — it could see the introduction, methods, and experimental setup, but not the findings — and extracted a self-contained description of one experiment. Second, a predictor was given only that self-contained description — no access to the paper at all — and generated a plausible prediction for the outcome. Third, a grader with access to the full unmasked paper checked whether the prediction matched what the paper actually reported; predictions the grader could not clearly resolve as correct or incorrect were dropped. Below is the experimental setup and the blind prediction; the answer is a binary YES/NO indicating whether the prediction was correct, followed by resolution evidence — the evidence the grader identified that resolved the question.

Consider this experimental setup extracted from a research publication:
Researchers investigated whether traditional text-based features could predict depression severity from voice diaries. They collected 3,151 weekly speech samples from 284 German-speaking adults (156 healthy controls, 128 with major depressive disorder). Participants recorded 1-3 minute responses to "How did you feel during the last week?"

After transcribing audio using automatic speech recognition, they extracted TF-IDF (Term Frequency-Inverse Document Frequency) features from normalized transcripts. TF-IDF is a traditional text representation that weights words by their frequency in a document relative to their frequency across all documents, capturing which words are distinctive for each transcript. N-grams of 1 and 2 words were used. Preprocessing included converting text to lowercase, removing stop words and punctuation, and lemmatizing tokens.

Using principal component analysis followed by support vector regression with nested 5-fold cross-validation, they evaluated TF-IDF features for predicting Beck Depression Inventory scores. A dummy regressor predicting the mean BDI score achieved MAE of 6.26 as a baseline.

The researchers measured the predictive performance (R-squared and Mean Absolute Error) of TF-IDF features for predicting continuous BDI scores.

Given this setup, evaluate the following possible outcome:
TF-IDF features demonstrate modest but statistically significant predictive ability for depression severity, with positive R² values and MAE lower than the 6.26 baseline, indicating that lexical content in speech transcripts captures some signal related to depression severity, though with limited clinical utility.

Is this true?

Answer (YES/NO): YES